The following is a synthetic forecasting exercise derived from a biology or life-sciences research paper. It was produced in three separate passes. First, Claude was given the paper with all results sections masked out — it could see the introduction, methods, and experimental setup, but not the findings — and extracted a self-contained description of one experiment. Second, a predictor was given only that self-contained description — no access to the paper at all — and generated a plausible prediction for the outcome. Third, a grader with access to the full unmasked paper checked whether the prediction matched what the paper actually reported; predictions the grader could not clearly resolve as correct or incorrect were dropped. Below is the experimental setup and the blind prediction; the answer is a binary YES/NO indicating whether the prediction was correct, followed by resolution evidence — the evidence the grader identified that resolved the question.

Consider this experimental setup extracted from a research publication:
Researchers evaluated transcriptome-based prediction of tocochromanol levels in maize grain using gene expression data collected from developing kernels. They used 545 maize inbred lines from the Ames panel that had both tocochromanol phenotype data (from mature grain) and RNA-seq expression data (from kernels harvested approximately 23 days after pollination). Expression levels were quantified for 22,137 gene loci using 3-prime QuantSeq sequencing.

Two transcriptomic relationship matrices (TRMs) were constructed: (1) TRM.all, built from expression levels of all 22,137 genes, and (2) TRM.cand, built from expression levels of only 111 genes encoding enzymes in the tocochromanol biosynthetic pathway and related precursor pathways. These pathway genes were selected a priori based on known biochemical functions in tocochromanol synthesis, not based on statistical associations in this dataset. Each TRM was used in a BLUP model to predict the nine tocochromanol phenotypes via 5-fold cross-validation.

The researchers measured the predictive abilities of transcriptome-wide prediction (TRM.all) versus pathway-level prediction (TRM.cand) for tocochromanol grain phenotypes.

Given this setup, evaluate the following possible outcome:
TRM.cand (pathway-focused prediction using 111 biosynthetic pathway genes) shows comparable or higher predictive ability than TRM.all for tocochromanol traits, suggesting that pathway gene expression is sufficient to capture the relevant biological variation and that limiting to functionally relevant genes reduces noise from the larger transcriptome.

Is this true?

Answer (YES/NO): NO